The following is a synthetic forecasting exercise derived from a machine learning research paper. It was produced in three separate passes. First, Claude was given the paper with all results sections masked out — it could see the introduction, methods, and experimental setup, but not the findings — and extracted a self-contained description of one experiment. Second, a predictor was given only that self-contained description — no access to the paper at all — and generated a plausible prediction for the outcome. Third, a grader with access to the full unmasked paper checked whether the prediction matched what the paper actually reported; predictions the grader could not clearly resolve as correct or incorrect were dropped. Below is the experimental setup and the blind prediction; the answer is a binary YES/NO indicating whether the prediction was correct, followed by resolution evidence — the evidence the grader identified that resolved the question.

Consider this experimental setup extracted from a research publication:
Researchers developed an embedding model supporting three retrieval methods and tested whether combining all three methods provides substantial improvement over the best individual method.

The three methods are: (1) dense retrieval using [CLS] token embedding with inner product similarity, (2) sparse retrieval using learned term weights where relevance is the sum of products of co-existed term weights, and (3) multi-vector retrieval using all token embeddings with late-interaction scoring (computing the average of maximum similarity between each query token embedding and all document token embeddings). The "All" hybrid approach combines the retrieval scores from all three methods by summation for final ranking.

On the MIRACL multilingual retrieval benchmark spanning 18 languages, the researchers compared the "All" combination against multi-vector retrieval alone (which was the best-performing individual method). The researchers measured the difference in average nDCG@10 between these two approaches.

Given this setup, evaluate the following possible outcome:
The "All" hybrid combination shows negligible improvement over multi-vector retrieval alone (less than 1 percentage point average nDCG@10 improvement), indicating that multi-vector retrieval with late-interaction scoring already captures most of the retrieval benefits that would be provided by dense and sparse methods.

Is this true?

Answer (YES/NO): NO